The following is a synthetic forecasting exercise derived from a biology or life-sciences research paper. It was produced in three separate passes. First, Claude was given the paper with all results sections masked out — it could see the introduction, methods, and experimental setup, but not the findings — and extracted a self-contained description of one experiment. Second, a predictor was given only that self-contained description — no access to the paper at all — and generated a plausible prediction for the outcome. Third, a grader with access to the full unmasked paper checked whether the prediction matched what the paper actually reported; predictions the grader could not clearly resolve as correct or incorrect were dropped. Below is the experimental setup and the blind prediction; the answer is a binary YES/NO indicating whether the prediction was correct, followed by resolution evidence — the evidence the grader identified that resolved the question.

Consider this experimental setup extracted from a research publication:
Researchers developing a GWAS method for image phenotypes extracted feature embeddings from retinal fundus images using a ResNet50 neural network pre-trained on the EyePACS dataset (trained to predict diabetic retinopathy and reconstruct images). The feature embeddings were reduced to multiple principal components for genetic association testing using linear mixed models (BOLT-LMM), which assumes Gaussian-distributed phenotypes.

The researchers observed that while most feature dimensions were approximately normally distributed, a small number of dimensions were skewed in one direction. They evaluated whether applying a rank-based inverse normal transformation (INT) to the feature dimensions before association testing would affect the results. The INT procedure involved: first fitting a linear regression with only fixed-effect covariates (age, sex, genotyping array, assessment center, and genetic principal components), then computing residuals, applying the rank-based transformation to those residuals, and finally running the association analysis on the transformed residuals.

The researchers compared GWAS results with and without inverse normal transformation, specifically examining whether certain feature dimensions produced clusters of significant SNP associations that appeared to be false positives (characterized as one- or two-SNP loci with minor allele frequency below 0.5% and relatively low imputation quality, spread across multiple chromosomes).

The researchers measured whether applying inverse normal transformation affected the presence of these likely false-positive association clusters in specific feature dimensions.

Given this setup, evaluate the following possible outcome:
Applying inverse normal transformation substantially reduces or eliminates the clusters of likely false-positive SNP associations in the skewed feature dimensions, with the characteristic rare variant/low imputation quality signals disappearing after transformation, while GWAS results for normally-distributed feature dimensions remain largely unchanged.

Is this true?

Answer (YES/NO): YES